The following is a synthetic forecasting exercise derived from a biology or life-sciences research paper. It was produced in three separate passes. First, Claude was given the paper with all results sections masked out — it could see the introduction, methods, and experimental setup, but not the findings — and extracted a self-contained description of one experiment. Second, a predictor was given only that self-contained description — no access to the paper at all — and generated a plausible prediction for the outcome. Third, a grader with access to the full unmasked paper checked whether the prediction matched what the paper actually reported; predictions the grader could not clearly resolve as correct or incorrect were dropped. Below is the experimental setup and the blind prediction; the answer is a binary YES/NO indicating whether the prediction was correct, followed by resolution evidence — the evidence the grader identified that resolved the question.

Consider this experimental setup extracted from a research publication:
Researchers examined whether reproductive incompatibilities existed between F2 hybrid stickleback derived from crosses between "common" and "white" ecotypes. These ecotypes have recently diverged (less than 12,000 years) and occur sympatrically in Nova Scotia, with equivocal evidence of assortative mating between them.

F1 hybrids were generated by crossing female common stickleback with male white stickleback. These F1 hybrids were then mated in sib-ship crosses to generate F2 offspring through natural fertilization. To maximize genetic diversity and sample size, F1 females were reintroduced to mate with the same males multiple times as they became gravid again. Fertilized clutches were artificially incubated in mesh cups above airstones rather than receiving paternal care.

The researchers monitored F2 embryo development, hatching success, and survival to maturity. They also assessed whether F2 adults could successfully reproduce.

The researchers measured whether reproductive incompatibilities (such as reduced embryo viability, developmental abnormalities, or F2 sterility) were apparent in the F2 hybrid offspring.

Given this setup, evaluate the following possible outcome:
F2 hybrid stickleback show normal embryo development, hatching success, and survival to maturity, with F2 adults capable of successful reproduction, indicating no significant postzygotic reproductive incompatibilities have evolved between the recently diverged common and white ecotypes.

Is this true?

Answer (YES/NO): YES